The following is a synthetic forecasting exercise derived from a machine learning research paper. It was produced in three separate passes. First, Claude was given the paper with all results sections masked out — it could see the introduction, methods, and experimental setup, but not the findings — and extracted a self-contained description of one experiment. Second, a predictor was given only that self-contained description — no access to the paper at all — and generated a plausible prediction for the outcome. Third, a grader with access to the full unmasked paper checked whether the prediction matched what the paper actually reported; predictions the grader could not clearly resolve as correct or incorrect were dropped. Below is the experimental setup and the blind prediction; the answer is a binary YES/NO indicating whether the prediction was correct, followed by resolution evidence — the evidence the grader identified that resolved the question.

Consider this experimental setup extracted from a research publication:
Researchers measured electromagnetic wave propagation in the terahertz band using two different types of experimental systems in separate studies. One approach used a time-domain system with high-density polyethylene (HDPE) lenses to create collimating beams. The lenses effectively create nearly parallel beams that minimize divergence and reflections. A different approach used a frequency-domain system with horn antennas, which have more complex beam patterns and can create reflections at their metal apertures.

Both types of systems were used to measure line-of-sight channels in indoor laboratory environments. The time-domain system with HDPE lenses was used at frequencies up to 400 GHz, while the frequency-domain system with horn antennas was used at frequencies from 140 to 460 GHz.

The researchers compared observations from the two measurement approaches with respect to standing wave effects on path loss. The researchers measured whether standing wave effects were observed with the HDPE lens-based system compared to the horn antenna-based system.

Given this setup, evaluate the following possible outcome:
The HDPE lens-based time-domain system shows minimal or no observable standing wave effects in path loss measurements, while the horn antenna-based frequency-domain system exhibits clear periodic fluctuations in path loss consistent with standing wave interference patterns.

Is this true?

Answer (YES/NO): YES